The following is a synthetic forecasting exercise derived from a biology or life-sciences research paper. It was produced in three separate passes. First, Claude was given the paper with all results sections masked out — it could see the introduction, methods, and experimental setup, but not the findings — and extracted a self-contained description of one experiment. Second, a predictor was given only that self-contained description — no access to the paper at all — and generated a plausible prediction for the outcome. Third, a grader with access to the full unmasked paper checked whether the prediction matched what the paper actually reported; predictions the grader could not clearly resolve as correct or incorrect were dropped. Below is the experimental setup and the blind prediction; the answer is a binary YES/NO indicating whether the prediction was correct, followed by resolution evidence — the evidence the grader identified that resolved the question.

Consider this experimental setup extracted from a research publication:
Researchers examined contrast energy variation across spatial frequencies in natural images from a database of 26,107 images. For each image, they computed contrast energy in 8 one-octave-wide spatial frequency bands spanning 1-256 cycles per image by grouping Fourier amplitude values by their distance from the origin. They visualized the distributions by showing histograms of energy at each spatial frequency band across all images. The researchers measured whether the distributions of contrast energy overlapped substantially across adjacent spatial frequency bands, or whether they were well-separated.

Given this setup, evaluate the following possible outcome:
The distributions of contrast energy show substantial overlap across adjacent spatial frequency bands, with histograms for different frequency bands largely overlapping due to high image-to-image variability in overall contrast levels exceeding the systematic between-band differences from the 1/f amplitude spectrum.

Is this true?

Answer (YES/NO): NO